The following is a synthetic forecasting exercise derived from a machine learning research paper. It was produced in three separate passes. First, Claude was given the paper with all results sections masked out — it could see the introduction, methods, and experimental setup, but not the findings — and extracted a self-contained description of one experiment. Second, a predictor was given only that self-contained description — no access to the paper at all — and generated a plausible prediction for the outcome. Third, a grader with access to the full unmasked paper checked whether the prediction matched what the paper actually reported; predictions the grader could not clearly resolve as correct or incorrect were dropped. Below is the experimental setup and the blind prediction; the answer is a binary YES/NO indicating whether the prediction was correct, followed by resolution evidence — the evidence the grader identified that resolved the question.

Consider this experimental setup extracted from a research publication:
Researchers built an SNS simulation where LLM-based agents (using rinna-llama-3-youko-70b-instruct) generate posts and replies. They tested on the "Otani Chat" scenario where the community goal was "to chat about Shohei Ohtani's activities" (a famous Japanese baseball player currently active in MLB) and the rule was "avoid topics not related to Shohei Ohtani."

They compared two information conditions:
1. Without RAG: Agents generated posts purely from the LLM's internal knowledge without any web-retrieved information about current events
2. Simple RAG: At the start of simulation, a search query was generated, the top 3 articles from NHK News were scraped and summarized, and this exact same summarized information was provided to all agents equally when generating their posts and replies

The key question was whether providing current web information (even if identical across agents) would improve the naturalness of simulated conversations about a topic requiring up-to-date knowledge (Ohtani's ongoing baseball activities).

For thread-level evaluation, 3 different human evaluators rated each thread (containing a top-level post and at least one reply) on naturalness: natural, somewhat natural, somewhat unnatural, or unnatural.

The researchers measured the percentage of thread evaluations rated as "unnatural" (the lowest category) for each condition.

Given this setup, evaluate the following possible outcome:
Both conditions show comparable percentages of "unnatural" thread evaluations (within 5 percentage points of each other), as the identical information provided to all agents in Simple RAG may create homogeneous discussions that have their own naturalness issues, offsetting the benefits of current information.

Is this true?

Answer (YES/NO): YES